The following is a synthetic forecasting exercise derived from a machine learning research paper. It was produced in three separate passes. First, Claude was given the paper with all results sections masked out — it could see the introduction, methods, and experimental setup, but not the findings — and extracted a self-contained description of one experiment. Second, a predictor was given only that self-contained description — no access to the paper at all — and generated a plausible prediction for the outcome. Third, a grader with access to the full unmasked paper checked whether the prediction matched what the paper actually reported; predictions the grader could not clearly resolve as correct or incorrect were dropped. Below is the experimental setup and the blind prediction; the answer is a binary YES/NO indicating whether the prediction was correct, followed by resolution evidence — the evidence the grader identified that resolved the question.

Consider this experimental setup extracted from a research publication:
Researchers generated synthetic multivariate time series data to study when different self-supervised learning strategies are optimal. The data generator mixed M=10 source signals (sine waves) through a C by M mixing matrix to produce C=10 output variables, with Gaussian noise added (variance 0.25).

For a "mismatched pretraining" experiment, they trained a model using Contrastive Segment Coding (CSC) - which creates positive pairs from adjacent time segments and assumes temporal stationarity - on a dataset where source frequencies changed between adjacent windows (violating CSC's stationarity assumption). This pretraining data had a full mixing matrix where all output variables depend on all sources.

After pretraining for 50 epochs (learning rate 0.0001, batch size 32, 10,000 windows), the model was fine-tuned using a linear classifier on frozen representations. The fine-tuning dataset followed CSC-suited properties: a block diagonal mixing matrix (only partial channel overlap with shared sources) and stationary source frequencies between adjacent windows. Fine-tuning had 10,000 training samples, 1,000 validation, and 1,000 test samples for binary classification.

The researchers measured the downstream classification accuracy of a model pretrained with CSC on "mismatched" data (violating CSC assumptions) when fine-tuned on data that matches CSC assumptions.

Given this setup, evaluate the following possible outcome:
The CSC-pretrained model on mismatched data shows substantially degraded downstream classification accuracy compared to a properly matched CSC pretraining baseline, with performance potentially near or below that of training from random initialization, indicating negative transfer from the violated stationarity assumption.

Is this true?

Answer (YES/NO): YES